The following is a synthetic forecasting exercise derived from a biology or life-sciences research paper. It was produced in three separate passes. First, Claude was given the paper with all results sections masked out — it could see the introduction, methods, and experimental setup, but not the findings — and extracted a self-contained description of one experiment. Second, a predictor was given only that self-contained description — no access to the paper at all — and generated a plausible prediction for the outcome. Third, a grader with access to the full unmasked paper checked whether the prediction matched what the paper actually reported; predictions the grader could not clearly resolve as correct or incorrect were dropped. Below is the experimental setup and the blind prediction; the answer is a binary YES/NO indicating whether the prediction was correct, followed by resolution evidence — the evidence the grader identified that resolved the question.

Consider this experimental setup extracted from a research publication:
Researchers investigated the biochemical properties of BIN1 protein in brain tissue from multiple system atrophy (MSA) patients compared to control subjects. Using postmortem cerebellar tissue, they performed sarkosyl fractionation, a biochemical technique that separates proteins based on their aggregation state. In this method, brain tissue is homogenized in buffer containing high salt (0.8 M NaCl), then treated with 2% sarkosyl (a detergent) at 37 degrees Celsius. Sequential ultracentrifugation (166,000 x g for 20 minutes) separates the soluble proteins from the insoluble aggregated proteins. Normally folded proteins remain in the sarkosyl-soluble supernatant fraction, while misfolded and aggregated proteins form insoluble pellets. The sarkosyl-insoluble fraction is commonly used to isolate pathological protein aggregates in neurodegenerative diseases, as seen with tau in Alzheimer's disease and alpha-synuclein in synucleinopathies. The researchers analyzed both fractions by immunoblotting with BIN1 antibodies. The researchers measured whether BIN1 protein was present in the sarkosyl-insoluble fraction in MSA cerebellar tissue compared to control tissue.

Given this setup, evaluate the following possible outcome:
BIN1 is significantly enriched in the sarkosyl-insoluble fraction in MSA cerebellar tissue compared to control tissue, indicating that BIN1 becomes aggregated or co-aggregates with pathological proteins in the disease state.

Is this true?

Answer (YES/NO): NO